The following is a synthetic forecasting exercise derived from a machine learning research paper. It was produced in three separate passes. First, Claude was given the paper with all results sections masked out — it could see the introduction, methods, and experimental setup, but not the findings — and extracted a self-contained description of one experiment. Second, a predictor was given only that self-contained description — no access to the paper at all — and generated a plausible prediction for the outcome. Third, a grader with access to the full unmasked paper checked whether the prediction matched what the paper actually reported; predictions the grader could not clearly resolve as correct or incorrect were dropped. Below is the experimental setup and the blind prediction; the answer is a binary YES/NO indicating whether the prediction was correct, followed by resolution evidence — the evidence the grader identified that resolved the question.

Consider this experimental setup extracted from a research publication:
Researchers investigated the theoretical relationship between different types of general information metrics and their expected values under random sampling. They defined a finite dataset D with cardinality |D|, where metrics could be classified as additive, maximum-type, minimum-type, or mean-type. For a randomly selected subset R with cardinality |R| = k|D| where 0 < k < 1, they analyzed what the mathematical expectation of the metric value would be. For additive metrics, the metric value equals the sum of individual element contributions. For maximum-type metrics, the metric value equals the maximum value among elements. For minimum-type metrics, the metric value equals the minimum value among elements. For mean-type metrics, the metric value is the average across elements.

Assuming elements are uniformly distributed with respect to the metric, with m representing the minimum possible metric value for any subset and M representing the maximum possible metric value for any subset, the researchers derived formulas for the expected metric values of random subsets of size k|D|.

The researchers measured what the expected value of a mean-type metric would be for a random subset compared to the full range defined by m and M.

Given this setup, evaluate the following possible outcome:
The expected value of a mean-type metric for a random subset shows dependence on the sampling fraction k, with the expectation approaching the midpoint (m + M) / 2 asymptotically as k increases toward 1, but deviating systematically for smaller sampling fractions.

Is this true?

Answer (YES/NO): NO